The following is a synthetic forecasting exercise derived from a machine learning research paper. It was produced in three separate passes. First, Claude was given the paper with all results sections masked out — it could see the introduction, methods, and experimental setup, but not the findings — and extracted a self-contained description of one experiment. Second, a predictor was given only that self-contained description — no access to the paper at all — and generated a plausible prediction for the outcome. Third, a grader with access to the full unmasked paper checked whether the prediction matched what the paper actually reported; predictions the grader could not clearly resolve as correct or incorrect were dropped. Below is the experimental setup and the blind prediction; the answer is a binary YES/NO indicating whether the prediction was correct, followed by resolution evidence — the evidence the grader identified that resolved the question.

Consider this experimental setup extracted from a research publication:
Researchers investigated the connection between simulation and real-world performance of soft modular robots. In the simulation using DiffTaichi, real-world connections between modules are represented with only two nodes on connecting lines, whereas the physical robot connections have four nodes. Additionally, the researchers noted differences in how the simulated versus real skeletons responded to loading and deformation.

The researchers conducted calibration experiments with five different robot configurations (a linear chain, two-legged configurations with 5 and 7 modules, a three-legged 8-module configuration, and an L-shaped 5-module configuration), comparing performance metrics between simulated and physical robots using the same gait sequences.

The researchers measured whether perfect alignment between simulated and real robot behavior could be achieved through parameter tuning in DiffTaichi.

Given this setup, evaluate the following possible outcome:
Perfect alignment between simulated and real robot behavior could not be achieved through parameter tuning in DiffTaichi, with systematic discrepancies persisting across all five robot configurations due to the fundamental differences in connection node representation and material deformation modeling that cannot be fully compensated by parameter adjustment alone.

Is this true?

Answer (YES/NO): YES